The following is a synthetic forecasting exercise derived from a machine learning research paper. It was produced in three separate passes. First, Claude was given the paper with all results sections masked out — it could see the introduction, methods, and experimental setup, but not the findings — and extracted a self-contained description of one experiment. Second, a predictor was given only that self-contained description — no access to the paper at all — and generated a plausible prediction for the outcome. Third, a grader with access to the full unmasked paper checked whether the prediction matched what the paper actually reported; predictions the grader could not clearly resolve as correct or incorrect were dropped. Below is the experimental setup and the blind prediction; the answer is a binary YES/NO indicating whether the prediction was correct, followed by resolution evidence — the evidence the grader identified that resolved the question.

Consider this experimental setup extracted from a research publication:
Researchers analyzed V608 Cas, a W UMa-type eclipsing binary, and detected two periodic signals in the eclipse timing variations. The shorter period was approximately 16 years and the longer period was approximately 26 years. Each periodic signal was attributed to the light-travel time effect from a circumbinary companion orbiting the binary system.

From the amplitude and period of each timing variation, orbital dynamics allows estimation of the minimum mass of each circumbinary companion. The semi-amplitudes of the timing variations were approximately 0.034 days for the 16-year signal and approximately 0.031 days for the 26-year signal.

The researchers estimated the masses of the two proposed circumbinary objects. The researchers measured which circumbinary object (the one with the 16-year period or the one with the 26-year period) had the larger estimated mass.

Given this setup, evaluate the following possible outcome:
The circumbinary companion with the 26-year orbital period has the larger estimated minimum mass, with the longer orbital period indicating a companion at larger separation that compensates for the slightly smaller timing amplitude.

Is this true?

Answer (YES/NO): NO